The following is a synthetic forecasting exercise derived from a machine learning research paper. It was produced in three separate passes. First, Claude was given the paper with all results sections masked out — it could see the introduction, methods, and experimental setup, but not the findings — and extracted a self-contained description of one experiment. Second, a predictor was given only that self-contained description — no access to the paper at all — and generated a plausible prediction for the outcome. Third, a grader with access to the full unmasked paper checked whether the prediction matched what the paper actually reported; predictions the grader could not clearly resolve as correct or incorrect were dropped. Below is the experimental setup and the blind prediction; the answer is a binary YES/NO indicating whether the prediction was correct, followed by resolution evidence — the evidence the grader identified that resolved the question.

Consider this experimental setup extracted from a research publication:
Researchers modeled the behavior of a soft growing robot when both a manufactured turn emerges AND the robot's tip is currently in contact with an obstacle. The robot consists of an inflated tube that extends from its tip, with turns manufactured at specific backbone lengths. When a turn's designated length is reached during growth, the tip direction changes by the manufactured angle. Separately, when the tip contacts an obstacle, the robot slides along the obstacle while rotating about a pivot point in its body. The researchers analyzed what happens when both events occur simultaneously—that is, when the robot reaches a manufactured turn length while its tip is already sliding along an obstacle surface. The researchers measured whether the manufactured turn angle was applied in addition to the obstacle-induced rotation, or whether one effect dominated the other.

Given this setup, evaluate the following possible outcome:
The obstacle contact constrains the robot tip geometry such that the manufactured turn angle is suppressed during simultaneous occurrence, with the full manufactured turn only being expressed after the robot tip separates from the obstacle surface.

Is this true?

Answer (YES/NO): NO